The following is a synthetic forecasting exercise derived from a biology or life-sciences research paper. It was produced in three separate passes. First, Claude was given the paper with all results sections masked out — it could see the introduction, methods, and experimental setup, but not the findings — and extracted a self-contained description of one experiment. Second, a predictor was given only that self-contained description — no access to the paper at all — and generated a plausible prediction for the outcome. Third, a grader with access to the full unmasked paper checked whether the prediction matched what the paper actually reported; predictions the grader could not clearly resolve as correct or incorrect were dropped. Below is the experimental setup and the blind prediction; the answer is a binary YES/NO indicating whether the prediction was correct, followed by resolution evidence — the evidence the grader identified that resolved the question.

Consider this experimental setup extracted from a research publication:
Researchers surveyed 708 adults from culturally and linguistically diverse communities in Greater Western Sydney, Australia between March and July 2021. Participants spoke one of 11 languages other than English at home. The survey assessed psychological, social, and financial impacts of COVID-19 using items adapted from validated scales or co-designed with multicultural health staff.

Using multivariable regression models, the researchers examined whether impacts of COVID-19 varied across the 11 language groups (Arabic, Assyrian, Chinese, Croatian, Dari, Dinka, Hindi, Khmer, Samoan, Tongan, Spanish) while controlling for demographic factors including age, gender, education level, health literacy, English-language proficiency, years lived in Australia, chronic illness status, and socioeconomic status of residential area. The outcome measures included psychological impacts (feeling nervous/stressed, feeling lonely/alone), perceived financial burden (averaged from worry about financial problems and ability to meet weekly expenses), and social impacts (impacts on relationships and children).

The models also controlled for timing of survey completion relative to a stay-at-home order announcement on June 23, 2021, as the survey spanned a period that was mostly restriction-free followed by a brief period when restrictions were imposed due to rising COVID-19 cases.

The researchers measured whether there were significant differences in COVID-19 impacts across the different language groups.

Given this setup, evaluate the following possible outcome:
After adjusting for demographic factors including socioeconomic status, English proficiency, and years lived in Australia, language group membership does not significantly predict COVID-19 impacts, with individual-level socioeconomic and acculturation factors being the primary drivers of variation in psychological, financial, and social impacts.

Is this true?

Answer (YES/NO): NO